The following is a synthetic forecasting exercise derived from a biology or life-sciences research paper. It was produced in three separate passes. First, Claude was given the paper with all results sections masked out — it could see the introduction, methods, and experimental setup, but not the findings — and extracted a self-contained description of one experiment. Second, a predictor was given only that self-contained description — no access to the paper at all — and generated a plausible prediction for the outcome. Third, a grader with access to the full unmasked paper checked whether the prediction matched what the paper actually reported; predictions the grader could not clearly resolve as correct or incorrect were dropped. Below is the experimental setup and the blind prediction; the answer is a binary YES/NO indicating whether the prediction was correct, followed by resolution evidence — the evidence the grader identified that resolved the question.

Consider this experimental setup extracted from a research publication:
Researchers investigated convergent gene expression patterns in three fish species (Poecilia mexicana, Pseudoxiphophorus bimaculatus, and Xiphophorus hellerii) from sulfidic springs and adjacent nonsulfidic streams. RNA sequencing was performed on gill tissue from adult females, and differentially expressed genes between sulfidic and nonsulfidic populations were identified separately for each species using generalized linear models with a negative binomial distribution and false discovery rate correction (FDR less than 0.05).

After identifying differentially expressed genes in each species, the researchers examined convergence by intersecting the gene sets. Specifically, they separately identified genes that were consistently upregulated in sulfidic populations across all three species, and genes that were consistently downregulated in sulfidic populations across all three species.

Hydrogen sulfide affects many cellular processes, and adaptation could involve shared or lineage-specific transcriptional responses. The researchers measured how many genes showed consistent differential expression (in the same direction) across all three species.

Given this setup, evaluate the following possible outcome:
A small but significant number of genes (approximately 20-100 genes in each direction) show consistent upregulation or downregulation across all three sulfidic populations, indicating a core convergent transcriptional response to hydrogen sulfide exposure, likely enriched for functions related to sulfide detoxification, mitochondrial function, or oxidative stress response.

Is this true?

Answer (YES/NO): NO